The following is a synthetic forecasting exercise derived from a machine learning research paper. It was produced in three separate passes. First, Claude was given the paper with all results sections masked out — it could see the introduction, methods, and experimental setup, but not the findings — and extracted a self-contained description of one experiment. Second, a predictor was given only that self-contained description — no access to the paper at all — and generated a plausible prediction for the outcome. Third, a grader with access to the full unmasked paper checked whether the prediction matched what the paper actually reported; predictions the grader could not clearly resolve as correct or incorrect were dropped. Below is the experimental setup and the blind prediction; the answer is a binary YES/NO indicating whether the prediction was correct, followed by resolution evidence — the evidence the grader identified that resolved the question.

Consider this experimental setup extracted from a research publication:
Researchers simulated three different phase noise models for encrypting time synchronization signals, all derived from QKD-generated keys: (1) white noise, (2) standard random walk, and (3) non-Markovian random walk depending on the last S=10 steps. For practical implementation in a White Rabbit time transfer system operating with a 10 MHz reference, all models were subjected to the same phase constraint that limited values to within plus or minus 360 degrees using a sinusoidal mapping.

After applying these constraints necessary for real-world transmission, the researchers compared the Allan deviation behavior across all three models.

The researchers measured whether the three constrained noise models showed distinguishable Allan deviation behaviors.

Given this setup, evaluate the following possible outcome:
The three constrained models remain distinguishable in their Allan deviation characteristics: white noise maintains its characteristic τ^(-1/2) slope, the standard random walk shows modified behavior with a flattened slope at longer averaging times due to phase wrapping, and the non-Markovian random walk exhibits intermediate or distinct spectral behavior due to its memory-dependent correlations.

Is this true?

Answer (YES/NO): NO